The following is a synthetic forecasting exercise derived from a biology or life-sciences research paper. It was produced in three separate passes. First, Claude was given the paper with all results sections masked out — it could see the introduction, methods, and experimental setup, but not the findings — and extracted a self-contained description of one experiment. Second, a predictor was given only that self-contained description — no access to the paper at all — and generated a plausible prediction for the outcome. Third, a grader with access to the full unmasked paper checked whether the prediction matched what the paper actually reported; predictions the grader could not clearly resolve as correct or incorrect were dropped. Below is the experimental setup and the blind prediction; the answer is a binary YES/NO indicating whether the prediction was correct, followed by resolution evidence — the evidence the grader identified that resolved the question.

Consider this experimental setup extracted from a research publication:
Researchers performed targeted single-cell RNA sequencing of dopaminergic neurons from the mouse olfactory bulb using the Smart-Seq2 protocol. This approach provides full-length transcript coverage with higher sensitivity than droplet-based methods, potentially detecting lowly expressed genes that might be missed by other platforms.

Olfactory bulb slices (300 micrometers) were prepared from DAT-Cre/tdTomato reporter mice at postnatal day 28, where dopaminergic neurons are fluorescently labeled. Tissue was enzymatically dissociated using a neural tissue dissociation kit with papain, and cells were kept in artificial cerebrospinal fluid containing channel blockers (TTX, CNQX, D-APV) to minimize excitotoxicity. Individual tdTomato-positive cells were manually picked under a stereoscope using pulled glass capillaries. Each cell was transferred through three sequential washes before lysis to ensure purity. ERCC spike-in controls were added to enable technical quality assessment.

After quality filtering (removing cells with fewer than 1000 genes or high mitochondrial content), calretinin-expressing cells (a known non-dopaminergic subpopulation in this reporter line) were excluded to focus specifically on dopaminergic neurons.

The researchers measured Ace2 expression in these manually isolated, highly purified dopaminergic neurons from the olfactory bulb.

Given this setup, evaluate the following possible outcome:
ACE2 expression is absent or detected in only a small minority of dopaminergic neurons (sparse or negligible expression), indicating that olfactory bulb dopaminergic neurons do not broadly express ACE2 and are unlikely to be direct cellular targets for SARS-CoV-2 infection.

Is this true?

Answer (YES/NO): YES